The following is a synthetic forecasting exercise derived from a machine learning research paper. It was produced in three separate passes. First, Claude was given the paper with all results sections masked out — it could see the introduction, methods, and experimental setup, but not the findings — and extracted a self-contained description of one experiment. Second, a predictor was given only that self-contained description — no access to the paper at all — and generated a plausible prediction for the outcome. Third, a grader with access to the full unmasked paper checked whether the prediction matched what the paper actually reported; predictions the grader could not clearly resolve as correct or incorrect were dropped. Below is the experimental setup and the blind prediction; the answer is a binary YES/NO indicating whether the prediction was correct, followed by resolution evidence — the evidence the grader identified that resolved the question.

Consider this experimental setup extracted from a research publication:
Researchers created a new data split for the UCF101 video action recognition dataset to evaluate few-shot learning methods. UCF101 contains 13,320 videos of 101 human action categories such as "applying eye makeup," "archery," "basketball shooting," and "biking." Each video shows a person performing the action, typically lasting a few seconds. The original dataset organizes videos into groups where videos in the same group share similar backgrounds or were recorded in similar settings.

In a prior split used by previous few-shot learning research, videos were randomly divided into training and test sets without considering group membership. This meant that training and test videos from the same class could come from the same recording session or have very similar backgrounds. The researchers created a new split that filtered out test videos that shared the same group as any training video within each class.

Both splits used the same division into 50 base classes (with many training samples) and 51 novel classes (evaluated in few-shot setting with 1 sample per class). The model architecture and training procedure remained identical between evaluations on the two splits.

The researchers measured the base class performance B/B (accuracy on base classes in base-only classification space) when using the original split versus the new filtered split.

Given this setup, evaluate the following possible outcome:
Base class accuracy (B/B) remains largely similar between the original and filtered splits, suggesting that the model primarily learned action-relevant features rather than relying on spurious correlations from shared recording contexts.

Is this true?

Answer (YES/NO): NO